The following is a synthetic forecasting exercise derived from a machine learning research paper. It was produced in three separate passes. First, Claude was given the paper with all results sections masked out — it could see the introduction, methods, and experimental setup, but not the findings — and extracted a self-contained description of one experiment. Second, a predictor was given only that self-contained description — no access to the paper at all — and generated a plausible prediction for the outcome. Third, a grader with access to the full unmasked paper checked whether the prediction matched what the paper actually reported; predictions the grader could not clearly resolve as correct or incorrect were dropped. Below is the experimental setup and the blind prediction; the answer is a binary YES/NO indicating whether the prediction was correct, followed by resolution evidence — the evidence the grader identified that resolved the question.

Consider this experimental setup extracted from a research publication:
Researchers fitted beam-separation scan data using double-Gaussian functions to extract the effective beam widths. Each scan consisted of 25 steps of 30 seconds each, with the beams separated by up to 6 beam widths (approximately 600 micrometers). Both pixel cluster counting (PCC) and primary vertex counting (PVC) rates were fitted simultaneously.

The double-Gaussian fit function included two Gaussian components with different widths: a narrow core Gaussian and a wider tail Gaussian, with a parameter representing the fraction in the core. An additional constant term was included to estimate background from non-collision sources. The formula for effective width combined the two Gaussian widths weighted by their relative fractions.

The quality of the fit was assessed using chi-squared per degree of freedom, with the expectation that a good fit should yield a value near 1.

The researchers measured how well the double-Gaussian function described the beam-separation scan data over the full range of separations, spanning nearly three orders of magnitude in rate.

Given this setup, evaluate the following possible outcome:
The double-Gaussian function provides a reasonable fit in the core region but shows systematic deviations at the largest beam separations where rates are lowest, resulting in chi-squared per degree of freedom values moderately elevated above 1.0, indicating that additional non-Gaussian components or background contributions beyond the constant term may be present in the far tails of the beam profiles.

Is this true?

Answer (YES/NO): NO